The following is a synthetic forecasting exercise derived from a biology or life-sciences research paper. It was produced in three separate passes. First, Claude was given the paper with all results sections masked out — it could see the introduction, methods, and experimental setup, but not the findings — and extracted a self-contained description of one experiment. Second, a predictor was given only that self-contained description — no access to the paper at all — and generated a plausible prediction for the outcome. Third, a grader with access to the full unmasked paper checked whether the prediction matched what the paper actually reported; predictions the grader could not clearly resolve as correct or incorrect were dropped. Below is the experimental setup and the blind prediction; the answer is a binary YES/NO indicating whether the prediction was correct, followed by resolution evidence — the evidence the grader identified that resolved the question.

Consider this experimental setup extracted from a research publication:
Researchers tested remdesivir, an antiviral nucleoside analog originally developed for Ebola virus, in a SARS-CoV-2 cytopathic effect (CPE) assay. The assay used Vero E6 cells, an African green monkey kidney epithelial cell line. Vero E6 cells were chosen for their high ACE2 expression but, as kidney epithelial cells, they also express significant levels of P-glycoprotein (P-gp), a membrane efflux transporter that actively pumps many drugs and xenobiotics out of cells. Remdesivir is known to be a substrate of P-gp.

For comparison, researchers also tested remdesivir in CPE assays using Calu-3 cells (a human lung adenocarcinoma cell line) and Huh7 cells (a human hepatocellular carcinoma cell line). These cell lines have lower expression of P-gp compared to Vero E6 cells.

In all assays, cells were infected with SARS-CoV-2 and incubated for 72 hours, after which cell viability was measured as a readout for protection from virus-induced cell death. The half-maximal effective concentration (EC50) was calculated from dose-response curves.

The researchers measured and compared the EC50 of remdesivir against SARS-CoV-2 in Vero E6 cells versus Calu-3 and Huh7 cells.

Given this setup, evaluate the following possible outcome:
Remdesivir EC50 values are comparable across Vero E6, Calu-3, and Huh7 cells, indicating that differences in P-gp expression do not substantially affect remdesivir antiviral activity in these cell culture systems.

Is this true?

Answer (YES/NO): NO